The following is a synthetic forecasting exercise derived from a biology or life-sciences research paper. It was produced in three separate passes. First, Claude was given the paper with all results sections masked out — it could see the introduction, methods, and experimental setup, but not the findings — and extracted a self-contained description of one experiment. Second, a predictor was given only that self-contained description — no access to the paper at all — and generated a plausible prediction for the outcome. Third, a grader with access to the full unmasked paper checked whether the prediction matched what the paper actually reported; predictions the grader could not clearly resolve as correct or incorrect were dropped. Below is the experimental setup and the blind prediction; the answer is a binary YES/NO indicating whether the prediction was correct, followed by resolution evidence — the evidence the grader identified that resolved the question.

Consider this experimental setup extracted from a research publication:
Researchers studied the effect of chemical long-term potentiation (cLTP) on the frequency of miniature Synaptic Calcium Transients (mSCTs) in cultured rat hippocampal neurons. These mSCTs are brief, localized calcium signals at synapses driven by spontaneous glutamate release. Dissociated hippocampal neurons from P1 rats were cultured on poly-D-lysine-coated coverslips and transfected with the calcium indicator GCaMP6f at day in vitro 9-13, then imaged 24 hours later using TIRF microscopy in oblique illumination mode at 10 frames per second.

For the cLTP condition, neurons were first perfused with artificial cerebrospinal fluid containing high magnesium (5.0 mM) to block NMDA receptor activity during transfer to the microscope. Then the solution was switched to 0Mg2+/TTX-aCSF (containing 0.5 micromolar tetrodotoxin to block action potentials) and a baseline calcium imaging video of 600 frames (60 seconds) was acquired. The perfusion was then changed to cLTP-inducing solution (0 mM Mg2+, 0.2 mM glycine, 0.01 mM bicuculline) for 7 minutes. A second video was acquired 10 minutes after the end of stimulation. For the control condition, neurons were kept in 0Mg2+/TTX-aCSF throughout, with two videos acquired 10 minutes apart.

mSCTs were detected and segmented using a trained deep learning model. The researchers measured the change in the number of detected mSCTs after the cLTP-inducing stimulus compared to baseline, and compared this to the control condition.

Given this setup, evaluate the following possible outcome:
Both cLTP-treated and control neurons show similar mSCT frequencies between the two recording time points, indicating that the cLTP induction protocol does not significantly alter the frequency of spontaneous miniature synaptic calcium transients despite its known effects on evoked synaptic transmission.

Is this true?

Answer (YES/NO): NO